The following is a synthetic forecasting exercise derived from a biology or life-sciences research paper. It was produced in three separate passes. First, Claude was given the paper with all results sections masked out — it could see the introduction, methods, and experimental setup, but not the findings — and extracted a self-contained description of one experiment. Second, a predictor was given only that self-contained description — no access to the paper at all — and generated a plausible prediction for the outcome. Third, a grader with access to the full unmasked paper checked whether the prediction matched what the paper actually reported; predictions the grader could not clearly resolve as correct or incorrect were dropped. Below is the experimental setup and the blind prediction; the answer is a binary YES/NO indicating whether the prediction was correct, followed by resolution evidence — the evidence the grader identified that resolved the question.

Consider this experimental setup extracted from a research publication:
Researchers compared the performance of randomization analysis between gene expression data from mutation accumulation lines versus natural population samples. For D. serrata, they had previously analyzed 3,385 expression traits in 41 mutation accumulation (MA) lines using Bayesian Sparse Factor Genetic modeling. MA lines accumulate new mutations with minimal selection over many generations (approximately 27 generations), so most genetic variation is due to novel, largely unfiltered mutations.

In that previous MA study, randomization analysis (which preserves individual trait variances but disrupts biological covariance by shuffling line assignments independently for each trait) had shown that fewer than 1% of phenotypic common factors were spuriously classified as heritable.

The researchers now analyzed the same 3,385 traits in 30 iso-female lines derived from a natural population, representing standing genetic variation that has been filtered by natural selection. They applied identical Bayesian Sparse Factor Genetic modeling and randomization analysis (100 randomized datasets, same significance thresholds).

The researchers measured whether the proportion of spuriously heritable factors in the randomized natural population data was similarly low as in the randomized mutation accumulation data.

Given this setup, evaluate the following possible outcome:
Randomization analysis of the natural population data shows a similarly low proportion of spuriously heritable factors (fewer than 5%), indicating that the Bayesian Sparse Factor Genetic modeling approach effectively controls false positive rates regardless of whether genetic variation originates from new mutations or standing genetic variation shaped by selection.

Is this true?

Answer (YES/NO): NO